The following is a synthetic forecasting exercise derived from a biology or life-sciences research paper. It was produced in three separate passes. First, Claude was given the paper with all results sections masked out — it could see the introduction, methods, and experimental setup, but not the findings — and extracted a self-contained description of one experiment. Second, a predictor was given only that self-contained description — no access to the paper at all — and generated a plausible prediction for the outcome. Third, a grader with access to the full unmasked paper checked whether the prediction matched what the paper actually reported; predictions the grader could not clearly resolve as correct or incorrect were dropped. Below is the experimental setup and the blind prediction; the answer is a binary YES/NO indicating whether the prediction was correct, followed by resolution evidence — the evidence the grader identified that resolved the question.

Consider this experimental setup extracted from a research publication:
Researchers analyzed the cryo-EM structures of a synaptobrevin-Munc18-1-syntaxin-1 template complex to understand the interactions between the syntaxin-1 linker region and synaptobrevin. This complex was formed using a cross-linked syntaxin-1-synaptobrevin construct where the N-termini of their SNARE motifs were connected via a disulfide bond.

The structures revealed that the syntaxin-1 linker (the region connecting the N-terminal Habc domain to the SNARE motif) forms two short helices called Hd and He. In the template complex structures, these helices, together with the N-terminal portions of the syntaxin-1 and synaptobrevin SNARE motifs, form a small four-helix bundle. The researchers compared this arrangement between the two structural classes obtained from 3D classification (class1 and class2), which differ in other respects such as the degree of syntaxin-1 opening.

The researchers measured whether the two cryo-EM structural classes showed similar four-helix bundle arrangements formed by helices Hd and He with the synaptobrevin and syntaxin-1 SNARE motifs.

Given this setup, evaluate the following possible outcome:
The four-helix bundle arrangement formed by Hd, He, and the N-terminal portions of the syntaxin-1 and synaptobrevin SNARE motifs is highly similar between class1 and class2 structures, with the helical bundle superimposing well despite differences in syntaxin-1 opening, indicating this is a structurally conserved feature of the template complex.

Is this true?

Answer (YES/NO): YES